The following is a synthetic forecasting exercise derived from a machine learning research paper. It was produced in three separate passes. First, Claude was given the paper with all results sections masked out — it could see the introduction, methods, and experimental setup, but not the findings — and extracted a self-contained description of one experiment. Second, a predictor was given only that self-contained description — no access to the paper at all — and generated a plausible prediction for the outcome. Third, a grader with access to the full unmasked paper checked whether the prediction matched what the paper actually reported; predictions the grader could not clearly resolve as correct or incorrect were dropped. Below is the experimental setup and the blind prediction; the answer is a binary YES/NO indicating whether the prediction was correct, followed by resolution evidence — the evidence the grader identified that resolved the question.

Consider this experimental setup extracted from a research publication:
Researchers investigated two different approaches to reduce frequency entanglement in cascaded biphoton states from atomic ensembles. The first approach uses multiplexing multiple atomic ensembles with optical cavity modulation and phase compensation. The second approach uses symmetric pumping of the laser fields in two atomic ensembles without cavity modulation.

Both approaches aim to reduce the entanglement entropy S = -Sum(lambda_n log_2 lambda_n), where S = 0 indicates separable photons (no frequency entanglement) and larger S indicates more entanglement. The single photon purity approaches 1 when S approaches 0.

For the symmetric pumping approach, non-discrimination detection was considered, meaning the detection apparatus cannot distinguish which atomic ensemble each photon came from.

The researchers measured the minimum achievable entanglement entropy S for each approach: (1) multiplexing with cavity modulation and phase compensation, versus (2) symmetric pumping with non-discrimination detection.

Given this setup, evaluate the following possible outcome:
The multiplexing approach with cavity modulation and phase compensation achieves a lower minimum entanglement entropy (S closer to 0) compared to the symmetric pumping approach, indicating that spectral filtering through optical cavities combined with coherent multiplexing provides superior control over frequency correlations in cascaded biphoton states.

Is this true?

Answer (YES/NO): YES